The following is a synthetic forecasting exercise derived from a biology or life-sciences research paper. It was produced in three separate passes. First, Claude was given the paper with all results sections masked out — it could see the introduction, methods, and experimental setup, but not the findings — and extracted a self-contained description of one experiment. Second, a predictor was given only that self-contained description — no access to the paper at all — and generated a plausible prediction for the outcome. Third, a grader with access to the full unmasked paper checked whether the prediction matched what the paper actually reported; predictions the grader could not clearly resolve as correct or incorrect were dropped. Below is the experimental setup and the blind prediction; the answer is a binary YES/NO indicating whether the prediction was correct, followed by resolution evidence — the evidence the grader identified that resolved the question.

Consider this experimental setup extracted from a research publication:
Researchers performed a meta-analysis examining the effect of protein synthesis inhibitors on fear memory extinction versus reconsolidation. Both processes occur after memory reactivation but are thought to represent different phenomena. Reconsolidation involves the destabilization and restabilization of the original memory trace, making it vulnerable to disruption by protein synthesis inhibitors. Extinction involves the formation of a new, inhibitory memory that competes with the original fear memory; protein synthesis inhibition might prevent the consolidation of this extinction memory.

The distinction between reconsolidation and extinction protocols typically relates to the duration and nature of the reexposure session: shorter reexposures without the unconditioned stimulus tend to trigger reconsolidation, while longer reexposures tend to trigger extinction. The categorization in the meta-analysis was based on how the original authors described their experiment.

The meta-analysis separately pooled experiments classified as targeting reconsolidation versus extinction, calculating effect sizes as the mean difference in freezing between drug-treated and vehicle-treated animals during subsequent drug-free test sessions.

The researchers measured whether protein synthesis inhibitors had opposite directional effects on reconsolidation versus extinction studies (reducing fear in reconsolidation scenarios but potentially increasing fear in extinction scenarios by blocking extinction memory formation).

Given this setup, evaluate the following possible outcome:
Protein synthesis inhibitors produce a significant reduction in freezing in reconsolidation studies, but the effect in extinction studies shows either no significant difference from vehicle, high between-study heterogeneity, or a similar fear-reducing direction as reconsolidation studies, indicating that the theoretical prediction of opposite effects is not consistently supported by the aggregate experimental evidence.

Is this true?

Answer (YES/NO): NO